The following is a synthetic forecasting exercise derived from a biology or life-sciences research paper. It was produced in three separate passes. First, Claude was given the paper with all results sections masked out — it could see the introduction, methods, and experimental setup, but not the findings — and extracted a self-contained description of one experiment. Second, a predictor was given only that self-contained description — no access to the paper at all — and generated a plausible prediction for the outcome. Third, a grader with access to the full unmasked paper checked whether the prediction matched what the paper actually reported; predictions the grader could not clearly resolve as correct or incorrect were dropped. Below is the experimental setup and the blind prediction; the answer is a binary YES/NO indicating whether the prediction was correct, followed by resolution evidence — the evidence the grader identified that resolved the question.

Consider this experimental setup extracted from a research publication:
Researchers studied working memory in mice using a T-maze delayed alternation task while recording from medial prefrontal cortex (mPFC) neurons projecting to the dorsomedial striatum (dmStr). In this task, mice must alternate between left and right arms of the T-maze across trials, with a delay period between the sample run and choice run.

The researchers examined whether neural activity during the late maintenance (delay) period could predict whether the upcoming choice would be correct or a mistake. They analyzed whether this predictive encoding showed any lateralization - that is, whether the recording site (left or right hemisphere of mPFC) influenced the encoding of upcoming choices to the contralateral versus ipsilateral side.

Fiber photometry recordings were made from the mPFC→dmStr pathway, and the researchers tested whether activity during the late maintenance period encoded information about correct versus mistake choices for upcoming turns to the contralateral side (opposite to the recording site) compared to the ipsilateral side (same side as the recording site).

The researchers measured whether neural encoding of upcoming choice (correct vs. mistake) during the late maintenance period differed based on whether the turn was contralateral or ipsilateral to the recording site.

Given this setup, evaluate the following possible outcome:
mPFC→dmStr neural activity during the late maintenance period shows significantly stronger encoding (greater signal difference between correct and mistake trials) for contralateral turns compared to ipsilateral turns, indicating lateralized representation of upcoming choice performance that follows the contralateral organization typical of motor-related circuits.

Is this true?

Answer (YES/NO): YES